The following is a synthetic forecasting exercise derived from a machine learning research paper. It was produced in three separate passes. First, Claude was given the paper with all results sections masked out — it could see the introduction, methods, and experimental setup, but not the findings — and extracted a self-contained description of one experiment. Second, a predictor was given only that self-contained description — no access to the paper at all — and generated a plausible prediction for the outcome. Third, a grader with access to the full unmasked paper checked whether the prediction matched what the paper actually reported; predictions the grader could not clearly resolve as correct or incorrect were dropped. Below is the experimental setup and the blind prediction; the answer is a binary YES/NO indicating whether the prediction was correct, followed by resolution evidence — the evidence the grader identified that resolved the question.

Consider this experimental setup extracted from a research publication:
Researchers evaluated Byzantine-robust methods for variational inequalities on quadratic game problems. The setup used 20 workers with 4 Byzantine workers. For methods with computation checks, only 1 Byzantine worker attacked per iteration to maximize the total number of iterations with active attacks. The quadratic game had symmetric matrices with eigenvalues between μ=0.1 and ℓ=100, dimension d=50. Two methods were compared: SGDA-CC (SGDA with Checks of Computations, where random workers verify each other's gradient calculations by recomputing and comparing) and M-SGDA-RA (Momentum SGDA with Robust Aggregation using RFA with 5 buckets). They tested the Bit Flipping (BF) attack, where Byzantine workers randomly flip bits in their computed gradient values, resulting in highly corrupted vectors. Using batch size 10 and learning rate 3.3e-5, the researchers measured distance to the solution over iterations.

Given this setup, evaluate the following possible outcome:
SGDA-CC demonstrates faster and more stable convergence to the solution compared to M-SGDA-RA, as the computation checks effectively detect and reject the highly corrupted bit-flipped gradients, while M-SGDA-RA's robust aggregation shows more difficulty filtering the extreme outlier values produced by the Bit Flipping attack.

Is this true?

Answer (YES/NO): YES